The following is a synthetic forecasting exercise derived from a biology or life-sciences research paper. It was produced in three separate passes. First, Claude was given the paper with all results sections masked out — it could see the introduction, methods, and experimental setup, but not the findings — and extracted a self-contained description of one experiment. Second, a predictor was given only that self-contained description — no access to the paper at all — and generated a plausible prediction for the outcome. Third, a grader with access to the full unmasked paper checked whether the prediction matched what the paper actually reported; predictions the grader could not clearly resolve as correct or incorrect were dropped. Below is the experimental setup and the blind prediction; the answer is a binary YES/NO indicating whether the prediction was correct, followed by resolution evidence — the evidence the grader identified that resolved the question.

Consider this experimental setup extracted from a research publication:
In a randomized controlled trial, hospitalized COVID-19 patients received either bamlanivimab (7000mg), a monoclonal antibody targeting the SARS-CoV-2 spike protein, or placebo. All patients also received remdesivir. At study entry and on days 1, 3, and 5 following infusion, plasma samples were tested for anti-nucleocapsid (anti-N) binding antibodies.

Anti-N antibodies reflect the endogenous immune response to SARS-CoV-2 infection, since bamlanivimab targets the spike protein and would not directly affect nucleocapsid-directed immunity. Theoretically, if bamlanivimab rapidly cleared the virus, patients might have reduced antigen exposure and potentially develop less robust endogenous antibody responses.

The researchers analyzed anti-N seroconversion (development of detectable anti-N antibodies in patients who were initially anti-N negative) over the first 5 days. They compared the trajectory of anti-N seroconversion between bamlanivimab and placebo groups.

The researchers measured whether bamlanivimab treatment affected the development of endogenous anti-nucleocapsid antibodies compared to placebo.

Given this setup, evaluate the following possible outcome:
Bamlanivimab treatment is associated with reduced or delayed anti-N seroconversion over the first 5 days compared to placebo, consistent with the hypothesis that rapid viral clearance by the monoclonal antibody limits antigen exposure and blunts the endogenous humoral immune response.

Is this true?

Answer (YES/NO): NO